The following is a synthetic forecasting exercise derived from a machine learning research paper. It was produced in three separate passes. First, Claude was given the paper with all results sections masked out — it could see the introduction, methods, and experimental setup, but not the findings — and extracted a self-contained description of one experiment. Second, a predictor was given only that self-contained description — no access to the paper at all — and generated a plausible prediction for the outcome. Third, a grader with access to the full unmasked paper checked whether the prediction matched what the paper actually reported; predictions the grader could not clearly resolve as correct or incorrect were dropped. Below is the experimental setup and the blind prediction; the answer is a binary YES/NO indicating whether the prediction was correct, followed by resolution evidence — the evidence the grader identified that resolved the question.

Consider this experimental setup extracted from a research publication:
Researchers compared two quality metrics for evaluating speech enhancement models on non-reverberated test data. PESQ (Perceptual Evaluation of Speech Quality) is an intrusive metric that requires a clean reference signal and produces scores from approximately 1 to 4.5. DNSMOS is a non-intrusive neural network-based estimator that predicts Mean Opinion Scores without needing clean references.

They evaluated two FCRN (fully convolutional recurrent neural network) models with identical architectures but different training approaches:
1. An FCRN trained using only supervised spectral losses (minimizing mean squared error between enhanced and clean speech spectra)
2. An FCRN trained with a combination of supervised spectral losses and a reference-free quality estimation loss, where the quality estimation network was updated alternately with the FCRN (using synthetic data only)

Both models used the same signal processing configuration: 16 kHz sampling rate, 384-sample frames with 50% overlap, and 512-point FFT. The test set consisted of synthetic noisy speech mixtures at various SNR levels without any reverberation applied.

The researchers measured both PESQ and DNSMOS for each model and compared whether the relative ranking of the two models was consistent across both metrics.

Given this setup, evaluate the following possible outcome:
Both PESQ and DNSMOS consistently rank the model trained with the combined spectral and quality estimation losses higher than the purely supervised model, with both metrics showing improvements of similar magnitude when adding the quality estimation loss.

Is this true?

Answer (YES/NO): NO